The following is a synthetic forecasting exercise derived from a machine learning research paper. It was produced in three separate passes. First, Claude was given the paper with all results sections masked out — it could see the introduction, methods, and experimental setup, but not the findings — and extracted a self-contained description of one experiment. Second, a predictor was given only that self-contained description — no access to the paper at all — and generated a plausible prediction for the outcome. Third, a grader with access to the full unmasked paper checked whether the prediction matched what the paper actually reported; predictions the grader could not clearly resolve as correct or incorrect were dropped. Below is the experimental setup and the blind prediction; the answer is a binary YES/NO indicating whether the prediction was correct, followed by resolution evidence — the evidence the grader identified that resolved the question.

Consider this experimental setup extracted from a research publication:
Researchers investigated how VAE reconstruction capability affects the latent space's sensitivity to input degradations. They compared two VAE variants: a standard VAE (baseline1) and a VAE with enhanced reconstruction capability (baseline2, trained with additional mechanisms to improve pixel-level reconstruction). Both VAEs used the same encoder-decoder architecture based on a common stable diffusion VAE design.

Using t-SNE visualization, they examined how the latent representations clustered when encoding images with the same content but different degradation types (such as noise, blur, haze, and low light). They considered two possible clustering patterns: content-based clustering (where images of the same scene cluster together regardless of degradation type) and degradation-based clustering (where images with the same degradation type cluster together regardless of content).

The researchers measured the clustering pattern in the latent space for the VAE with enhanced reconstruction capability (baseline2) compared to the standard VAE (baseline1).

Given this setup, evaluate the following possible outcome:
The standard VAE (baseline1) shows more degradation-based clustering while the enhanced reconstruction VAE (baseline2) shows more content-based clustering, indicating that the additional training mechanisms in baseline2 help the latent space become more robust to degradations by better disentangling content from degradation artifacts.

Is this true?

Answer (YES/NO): NO